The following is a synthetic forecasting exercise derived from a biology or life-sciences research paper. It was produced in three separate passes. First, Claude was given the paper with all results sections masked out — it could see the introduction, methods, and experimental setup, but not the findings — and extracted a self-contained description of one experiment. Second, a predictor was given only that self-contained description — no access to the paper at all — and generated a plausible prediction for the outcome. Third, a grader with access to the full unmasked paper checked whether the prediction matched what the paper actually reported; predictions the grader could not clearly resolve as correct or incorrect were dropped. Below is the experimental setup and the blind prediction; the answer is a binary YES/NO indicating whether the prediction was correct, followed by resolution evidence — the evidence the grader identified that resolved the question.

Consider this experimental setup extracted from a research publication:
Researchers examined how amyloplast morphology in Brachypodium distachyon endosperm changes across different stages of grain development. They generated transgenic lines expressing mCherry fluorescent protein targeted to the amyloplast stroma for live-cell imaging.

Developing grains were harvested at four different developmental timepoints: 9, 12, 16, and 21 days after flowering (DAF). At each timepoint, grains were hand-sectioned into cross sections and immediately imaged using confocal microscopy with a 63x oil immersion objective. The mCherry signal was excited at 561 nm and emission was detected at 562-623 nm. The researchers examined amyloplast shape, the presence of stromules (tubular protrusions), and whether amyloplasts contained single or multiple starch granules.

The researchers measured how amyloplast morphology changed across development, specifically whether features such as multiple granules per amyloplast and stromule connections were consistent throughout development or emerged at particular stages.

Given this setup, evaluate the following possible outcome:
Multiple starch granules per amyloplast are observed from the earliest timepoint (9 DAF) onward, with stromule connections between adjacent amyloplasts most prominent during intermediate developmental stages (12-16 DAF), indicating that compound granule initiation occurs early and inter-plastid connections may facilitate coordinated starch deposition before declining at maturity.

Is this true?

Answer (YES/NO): NO